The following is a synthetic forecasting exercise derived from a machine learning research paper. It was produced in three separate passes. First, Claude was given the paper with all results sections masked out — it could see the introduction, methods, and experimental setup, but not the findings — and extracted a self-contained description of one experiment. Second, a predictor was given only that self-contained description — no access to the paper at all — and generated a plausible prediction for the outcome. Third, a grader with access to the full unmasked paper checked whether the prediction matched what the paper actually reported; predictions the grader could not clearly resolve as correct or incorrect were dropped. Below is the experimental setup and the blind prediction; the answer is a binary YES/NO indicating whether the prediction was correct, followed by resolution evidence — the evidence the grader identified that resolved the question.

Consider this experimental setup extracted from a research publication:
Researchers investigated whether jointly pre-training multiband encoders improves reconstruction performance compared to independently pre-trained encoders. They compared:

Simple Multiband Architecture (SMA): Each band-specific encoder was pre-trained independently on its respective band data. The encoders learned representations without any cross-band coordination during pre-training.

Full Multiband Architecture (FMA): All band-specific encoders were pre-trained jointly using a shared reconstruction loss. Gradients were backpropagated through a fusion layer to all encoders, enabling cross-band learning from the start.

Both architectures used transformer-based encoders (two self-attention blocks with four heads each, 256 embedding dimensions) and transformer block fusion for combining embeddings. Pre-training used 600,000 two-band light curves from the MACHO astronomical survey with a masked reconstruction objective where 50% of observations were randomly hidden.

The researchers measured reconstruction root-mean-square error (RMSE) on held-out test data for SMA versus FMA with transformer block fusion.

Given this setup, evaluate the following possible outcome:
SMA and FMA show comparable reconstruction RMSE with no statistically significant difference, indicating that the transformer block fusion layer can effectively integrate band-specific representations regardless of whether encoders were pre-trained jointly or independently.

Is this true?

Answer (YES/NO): NO